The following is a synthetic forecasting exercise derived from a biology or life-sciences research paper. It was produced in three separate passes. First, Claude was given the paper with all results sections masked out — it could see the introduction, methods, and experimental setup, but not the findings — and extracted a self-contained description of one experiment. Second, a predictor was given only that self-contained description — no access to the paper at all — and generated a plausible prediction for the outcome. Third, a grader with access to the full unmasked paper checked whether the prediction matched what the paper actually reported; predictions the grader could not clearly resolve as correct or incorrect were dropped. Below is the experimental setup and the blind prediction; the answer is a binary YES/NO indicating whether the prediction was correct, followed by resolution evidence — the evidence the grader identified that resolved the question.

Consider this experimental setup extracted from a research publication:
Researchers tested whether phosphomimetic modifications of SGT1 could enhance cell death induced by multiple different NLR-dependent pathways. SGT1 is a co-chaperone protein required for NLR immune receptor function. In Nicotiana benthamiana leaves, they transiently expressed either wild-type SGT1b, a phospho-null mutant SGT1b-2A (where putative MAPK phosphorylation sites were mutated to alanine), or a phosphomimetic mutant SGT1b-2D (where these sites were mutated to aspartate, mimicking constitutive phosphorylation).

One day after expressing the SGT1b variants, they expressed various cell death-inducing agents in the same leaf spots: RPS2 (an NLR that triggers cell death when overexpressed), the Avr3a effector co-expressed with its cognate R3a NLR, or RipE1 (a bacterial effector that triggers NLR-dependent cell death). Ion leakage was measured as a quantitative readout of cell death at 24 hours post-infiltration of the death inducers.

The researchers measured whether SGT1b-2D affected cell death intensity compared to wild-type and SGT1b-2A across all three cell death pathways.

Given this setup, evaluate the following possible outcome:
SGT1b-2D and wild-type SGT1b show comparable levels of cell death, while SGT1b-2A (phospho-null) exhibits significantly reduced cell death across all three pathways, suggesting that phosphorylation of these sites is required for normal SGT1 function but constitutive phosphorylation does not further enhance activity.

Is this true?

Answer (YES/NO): NO